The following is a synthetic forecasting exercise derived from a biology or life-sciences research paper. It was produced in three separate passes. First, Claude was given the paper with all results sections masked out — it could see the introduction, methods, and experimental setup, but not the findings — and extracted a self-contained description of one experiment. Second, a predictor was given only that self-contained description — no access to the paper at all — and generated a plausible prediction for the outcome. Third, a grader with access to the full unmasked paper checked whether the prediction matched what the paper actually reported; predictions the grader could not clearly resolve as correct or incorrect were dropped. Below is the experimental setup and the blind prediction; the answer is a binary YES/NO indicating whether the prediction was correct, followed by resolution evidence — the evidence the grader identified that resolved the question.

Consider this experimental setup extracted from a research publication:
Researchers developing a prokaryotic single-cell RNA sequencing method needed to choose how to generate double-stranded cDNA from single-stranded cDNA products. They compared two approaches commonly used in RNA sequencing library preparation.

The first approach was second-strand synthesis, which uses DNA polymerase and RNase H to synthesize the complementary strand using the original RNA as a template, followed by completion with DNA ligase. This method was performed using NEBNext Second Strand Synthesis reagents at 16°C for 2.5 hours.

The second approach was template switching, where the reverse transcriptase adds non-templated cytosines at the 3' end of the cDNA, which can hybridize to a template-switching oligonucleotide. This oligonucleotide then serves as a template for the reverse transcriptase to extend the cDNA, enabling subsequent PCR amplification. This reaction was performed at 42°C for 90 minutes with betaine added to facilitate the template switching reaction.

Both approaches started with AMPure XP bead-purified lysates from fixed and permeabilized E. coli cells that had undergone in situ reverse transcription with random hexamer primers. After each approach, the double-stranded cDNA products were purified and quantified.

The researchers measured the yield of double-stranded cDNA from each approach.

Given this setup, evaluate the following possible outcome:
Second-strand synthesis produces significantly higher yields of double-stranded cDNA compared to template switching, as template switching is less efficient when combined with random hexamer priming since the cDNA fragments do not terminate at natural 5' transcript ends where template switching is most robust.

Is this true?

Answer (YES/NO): YES